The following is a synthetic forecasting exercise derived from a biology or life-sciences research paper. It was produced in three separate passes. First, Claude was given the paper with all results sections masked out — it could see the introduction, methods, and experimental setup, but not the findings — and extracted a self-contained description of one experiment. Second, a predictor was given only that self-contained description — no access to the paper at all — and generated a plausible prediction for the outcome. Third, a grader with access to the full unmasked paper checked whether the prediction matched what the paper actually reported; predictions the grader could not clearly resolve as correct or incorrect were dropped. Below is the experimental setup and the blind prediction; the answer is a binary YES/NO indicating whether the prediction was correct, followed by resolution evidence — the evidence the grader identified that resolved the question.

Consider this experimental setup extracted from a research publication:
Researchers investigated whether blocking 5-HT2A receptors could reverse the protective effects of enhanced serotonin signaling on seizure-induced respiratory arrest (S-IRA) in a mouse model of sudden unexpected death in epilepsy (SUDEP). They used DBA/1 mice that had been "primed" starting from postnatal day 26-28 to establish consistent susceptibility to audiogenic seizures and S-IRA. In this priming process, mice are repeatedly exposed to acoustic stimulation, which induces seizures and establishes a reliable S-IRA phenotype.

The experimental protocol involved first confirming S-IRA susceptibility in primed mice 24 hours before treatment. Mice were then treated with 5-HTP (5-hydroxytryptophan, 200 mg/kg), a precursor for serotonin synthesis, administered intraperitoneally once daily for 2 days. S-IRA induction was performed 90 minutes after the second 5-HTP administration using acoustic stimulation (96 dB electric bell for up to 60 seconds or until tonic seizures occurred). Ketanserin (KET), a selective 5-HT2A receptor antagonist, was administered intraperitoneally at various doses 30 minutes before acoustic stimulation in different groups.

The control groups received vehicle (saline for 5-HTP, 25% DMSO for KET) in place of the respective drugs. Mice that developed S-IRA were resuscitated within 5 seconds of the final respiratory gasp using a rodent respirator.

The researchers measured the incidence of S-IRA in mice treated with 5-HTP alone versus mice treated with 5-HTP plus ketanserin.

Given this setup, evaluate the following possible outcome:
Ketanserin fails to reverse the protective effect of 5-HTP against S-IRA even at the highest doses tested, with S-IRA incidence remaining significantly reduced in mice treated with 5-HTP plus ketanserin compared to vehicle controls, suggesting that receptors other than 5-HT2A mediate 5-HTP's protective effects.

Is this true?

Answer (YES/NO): NO